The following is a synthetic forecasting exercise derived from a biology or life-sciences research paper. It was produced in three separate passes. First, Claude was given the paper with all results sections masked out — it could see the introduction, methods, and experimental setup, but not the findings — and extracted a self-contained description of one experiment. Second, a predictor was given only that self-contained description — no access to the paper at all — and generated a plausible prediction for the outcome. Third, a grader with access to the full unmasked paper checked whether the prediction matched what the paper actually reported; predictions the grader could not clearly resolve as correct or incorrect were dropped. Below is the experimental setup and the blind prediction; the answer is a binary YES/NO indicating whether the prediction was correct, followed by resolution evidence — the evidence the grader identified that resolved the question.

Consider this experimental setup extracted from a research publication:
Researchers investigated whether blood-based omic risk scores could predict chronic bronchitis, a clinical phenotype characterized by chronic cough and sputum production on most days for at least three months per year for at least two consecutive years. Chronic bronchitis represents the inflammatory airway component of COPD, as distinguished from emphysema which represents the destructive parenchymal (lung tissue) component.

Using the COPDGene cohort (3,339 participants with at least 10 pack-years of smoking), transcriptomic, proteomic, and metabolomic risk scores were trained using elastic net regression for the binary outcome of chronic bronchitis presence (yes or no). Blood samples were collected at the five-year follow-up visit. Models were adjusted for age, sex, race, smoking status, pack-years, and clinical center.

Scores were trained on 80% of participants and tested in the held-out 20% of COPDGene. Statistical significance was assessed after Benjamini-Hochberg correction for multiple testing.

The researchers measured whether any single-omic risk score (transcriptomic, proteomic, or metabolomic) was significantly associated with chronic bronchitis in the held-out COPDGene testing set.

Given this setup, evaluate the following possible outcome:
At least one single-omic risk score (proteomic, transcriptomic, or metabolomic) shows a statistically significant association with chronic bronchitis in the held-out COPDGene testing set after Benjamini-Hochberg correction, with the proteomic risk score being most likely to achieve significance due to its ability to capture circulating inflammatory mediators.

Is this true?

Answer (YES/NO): YES